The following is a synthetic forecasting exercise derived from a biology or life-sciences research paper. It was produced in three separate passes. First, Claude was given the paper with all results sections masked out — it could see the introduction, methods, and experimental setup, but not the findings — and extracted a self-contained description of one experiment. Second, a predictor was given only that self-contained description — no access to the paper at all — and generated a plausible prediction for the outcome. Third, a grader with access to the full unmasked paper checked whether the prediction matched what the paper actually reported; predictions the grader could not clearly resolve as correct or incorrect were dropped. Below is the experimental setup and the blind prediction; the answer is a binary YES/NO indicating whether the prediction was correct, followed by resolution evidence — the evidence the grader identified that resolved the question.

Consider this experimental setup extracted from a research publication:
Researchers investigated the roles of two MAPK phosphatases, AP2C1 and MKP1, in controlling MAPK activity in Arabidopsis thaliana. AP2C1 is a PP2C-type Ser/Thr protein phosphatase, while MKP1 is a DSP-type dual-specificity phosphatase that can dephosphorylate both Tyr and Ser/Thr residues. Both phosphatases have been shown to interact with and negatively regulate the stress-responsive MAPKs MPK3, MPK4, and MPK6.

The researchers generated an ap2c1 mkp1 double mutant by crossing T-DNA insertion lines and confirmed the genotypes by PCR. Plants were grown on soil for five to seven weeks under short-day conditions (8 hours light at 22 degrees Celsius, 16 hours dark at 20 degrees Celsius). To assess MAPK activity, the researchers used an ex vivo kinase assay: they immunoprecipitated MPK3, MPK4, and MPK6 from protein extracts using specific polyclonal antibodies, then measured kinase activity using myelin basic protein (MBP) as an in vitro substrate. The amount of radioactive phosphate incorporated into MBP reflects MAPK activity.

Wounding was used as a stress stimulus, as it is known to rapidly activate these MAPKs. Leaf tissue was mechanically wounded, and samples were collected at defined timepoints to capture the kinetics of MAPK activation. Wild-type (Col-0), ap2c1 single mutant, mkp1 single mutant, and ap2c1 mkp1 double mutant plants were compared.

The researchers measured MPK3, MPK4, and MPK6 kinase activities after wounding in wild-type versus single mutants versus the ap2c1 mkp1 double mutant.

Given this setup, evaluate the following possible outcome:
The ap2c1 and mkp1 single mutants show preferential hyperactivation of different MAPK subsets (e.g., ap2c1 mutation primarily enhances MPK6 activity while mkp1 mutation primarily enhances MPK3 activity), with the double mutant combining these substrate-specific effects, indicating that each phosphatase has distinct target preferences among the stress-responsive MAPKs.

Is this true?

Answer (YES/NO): NO